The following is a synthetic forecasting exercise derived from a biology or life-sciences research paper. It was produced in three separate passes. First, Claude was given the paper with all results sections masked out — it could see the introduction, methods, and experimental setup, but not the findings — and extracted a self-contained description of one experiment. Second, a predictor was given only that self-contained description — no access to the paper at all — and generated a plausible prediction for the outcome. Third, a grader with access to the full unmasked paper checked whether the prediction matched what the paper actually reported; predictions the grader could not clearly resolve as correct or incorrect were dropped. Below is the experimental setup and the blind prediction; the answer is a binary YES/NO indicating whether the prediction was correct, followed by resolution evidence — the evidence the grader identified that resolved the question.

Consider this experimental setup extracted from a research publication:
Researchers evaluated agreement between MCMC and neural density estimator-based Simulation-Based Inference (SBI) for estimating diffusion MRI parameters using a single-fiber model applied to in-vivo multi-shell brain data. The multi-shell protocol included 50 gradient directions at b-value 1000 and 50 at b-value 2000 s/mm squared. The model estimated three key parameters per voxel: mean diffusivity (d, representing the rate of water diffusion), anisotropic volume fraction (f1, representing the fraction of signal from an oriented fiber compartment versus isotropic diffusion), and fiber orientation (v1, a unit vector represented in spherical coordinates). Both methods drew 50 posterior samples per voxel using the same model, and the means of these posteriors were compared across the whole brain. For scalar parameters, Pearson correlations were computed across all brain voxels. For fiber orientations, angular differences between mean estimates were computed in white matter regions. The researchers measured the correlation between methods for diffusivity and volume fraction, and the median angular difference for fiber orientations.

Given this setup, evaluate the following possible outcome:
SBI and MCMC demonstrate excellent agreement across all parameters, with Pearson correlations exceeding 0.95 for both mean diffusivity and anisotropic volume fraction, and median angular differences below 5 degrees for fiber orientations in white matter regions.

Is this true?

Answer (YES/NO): YES